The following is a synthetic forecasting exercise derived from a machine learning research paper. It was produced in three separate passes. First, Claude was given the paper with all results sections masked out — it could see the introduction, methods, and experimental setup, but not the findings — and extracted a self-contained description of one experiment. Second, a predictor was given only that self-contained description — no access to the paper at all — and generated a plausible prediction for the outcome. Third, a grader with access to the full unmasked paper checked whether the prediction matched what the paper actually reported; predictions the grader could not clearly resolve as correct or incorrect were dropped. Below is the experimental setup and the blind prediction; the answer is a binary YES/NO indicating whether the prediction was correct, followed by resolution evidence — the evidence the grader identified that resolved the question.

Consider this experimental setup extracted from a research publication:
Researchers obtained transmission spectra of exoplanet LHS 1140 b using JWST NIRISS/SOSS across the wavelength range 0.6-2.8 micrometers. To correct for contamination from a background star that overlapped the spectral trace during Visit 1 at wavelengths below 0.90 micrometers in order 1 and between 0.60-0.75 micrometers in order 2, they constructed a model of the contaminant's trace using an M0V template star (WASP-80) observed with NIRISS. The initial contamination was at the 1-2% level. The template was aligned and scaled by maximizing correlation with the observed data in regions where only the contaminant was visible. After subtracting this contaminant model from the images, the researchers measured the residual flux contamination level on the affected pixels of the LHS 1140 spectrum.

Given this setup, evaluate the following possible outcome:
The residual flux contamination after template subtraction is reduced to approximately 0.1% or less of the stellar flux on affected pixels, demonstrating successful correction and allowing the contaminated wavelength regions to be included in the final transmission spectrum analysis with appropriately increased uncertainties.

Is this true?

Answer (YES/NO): YES